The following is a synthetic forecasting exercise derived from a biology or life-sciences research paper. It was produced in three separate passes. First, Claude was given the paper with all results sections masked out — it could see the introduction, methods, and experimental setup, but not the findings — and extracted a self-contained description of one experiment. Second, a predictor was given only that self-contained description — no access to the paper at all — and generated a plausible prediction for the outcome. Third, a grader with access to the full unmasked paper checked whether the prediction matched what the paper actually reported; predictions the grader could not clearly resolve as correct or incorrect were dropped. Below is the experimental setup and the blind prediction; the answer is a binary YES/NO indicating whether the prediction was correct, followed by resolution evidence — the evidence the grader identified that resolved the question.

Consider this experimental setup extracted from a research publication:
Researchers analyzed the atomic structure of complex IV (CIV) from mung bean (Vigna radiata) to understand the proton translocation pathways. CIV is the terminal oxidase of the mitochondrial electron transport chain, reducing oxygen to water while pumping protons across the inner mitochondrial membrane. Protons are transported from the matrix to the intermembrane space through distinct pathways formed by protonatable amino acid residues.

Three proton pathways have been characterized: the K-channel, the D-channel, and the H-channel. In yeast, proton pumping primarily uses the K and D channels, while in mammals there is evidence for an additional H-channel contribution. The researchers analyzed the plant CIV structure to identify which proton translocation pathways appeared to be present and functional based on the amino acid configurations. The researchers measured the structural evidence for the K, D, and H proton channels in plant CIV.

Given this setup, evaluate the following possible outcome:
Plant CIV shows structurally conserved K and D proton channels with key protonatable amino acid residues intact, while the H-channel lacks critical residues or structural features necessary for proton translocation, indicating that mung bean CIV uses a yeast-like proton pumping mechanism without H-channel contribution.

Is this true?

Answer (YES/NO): YES